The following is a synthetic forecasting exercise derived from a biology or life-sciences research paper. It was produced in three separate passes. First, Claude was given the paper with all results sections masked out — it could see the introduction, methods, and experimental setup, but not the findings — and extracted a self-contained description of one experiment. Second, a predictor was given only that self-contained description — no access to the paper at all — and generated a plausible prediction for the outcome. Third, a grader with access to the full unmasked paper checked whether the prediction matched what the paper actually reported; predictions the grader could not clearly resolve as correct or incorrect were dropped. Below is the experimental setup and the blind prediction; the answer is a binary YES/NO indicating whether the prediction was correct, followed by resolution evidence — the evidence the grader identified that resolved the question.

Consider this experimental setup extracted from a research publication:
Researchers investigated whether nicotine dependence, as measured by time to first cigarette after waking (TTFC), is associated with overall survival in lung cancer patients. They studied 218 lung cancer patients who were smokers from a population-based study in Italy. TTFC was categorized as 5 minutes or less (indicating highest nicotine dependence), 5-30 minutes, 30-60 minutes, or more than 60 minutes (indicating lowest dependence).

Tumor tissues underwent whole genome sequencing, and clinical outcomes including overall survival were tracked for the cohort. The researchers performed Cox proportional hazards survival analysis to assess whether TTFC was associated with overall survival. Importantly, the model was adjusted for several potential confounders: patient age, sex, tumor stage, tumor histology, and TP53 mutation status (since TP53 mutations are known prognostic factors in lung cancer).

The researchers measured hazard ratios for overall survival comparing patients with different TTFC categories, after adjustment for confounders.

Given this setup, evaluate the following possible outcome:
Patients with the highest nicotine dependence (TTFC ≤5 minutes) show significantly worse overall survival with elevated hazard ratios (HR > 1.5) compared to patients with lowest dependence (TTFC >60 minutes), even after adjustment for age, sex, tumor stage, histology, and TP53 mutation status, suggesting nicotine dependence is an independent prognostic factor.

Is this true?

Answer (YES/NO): NO